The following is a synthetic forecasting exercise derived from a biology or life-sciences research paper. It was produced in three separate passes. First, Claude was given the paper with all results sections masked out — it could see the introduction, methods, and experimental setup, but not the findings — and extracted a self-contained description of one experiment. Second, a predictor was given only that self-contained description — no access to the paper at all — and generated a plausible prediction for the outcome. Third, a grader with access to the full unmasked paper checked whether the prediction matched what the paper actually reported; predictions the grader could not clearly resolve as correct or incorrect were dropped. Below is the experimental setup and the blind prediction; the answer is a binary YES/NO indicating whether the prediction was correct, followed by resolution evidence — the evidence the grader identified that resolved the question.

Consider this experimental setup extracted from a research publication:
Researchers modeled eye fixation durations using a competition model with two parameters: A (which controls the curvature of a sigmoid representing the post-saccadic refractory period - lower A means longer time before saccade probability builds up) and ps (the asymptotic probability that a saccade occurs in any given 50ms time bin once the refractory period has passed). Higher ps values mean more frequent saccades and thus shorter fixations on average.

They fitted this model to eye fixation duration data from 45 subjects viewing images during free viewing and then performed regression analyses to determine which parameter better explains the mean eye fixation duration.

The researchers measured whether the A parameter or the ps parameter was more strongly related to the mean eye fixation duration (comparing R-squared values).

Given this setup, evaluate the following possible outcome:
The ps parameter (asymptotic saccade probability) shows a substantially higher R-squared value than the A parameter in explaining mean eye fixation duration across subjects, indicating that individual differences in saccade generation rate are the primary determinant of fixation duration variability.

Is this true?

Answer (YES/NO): YES